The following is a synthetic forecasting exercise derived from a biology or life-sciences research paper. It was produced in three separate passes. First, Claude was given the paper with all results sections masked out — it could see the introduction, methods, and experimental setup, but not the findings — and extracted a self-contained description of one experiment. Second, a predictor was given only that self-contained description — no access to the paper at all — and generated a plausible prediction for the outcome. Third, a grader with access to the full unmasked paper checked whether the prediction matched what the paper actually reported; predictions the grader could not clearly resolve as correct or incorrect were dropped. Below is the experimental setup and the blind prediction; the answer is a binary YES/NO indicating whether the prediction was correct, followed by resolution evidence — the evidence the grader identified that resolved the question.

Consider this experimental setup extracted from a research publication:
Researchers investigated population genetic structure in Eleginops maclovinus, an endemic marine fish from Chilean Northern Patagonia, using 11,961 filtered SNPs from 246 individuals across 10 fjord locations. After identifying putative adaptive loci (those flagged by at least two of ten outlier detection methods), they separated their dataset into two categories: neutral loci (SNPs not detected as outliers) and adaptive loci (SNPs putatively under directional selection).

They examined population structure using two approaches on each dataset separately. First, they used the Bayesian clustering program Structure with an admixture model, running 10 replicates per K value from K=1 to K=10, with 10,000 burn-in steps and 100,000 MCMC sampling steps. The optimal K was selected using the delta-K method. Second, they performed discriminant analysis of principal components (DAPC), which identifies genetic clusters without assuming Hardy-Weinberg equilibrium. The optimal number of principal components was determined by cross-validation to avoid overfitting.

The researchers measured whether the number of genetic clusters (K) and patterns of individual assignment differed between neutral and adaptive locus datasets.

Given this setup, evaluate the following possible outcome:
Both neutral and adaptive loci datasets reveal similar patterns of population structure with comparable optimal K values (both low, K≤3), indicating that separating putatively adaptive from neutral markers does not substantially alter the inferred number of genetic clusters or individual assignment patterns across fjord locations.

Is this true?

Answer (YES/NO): NO